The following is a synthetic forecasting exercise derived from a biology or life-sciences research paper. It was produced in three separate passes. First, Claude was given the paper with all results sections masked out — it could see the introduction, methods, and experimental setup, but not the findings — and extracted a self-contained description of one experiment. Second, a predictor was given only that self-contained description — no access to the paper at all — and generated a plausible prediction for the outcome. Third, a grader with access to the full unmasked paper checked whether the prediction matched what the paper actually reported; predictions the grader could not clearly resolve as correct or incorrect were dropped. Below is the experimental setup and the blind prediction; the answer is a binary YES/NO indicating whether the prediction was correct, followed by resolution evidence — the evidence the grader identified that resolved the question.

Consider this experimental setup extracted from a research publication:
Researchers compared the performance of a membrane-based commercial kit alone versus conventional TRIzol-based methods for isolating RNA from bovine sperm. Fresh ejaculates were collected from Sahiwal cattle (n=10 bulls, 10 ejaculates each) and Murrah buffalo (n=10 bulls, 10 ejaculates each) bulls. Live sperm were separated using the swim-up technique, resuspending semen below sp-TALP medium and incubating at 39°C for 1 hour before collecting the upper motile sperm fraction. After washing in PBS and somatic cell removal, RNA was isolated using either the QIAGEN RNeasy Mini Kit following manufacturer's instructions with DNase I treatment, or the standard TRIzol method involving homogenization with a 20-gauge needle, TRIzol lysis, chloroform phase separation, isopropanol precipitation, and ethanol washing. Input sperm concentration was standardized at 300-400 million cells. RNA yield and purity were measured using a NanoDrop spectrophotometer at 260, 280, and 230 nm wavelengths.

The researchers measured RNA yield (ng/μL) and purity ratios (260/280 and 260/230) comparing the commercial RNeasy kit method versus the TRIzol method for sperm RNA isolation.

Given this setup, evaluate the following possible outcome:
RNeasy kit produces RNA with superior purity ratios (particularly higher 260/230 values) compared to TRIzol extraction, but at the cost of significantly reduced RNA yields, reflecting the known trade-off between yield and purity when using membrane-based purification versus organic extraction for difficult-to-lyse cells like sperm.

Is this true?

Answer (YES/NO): NO